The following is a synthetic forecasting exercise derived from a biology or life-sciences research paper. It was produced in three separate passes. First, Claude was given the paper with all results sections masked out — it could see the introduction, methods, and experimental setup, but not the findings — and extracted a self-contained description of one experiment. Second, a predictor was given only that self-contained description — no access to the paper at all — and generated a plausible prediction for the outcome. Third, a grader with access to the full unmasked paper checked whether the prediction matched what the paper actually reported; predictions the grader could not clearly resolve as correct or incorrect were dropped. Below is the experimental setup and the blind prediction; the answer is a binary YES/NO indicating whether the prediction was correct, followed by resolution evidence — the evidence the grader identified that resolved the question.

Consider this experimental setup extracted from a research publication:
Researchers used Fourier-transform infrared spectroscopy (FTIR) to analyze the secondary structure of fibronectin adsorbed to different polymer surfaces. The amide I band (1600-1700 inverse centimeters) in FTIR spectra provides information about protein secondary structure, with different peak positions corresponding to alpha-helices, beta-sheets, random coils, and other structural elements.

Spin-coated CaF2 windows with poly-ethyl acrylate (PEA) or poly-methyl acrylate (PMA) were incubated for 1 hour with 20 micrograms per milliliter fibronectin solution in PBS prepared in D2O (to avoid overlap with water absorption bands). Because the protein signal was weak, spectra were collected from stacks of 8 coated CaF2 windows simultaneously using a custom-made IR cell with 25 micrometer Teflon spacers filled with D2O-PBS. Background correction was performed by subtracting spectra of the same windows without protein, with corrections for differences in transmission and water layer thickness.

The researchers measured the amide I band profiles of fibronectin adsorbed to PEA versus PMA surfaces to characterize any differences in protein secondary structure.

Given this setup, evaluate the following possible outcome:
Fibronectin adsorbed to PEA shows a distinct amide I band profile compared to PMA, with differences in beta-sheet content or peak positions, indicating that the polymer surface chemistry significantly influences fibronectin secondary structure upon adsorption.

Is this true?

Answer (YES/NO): YES